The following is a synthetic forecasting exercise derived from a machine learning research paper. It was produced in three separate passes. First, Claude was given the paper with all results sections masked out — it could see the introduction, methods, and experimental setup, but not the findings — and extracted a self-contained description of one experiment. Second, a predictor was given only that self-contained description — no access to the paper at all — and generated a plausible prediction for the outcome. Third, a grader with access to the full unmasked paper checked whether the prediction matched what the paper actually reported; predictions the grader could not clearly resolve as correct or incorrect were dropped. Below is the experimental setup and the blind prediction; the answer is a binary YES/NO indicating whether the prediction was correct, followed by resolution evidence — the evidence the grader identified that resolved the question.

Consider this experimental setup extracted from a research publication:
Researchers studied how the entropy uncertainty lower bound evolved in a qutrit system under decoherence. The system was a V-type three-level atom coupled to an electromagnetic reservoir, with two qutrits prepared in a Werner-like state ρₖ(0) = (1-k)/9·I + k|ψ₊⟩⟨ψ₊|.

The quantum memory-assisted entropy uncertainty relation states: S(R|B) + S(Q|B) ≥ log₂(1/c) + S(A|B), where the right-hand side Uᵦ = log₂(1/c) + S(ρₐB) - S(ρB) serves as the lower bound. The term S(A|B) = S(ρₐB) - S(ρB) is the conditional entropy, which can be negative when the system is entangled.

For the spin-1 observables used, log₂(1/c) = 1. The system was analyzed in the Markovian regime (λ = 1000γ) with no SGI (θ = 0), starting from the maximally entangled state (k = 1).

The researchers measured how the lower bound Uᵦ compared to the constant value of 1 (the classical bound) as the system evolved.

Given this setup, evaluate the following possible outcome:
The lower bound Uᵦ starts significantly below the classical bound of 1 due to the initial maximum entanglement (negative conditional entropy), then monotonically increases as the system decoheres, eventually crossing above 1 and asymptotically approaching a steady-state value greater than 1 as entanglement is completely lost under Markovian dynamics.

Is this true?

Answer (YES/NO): NO